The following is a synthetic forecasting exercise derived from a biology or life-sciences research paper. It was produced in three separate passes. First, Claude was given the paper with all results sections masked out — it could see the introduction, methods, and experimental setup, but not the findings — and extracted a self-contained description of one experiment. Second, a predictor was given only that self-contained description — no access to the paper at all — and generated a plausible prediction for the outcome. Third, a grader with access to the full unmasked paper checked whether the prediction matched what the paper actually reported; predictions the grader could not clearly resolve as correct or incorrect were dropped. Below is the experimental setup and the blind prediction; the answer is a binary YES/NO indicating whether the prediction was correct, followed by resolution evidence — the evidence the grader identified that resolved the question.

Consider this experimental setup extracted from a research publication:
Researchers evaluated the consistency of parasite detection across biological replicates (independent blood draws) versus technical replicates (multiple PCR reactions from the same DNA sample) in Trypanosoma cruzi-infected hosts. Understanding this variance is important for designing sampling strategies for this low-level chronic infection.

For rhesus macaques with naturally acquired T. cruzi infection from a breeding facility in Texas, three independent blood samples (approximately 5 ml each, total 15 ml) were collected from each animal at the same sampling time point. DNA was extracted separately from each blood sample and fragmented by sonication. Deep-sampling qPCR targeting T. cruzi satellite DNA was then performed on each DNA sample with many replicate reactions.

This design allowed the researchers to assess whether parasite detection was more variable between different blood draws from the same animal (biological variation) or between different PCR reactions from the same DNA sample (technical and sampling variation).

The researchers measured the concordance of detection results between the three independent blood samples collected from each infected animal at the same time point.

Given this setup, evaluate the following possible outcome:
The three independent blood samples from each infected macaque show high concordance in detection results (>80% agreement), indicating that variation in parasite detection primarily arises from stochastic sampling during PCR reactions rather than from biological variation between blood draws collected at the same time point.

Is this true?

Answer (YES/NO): NO